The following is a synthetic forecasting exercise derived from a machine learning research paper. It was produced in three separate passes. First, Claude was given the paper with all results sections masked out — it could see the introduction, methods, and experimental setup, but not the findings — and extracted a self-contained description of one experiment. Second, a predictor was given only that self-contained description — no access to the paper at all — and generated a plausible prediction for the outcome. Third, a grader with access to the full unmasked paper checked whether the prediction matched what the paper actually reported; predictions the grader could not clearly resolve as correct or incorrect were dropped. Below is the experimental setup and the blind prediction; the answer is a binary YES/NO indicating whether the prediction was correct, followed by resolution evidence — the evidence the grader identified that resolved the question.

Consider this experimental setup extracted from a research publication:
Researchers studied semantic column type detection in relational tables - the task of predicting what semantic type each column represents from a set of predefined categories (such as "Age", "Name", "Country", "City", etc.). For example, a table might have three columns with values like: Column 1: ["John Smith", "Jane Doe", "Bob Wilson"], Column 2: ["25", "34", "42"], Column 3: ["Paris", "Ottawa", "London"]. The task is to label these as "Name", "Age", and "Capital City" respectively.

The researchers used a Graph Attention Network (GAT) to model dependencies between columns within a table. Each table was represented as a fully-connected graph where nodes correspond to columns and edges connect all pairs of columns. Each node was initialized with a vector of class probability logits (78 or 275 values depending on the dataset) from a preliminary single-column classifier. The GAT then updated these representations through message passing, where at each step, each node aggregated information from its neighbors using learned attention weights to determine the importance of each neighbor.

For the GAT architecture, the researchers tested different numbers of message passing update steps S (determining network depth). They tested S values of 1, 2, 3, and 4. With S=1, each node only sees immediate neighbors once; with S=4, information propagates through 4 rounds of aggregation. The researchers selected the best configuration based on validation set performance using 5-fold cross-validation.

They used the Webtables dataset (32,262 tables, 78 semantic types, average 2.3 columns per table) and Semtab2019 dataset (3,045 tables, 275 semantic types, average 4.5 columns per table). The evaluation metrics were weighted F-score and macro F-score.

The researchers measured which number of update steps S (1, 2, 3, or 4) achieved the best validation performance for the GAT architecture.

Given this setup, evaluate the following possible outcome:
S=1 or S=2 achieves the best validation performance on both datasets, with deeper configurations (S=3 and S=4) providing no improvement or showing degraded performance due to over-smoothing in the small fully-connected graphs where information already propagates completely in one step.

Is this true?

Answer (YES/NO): NO